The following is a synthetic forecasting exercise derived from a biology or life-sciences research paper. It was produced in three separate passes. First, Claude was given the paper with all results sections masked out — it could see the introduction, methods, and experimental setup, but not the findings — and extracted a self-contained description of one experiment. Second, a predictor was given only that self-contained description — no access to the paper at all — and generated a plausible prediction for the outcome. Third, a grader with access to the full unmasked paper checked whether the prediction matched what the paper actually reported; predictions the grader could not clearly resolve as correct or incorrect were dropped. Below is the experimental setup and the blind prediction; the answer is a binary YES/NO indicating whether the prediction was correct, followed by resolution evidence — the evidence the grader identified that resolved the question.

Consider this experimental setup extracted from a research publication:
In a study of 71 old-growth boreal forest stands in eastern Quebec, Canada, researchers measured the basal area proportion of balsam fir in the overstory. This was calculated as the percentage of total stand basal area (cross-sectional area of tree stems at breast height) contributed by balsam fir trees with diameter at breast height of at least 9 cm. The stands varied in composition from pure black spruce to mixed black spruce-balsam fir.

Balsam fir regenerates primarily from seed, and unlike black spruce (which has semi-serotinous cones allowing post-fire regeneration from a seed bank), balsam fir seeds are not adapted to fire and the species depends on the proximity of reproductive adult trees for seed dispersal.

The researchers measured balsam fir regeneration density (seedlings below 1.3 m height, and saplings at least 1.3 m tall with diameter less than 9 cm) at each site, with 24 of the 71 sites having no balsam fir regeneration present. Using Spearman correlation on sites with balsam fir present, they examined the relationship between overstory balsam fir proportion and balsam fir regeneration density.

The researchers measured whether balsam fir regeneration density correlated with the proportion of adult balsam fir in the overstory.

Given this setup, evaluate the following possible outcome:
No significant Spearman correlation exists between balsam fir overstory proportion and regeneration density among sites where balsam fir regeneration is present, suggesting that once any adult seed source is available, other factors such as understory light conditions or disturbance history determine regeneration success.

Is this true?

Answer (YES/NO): NO